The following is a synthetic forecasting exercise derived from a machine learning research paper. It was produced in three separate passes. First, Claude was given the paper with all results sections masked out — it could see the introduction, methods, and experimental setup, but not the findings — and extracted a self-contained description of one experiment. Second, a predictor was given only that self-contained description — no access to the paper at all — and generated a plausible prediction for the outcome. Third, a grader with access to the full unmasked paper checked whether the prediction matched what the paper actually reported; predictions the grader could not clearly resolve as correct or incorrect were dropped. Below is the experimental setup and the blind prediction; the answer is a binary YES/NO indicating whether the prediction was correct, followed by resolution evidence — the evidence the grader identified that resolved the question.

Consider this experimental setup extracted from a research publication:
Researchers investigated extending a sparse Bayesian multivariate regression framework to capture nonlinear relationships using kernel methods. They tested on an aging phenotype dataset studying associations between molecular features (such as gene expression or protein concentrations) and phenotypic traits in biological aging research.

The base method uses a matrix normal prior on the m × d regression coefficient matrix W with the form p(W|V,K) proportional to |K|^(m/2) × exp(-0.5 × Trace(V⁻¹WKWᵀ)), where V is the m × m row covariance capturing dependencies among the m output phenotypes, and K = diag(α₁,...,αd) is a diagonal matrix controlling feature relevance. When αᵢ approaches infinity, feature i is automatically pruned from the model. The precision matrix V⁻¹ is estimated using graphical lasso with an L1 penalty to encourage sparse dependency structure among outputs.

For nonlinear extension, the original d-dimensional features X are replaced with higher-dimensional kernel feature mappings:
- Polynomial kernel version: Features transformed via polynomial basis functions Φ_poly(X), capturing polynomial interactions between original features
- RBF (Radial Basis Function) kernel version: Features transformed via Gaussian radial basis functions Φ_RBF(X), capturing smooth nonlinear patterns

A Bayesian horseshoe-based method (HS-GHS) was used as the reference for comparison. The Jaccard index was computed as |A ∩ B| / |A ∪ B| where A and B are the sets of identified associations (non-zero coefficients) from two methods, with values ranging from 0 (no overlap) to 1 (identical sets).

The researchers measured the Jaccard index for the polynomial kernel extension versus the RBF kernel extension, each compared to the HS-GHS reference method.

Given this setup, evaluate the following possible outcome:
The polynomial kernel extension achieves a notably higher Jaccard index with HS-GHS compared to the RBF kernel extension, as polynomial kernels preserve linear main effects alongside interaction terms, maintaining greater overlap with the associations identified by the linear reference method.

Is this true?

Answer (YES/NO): NO